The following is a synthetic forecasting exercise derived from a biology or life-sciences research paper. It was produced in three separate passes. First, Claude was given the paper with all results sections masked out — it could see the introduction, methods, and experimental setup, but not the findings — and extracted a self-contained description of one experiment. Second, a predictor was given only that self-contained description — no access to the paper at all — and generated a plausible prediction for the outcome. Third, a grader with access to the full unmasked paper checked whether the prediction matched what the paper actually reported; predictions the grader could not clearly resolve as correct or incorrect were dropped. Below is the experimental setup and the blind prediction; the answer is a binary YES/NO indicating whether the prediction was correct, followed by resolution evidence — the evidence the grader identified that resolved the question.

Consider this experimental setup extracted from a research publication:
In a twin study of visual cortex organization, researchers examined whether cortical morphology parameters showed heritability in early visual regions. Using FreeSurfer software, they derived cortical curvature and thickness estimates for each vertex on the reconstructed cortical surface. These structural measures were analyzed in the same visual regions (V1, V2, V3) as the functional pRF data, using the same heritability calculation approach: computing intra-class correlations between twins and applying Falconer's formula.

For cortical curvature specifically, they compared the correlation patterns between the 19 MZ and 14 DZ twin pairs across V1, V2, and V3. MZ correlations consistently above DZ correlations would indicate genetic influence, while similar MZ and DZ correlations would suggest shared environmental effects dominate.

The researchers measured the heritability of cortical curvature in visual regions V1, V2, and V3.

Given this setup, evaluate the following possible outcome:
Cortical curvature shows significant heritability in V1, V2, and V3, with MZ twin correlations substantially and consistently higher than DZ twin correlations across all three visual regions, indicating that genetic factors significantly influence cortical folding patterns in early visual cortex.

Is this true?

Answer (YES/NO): NO